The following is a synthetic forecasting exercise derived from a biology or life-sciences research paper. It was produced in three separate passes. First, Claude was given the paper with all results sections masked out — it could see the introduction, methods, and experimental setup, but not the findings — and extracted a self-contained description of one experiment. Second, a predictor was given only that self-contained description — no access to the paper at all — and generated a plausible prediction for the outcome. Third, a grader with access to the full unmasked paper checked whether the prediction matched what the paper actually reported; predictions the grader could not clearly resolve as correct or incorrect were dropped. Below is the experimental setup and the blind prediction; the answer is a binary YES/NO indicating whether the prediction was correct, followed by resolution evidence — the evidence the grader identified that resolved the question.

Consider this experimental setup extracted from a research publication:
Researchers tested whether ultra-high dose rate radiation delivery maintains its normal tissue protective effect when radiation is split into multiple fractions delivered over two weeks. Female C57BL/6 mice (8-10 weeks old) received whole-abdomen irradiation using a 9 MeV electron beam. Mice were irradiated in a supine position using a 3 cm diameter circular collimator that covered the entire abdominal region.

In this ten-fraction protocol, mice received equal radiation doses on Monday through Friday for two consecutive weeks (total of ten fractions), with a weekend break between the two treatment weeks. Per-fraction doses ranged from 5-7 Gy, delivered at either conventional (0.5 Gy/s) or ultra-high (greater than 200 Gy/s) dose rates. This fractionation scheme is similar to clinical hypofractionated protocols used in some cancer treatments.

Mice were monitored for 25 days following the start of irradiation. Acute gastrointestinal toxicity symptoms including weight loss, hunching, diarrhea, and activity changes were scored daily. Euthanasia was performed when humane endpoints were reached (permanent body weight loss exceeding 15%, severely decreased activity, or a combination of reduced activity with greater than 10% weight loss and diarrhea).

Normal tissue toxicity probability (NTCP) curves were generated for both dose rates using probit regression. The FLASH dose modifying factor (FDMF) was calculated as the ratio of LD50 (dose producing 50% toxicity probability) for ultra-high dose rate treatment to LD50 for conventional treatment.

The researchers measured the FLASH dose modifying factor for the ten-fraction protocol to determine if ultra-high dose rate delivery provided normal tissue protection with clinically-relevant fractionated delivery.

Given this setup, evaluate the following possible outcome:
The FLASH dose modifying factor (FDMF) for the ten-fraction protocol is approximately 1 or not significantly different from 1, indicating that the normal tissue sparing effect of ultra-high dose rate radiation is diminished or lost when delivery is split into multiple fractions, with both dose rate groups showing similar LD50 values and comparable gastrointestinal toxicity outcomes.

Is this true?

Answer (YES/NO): YES